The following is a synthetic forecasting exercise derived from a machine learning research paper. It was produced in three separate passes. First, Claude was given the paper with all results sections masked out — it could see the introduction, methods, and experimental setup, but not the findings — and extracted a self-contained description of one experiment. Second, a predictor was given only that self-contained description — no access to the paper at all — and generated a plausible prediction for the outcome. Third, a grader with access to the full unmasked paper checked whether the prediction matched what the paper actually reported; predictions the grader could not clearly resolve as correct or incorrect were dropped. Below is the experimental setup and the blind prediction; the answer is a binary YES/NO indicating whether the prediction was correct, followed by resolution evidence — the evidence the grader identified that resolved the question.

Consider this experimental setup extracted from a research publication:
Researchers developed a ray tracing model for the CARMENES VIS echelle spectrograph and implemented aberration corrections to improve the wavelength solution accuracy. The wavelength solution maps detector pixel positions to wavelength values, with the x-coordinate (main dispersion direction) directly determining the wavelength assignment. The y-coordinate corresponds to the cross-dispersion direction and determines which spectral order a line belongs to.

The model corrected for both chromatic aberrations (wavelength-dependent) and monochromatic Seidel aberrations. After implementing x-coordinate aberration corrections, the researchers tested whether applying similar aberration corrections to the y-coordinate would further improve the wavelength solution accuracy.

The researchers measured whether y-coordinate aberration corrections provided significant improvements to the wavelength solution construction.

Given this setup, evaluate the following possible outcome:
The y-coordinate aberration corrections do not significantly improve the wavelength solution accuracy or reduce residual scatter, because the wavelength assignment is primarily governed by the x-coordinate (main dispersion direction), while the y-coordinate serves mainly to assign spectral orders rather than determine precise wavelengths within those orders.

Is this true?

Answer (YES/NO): YES